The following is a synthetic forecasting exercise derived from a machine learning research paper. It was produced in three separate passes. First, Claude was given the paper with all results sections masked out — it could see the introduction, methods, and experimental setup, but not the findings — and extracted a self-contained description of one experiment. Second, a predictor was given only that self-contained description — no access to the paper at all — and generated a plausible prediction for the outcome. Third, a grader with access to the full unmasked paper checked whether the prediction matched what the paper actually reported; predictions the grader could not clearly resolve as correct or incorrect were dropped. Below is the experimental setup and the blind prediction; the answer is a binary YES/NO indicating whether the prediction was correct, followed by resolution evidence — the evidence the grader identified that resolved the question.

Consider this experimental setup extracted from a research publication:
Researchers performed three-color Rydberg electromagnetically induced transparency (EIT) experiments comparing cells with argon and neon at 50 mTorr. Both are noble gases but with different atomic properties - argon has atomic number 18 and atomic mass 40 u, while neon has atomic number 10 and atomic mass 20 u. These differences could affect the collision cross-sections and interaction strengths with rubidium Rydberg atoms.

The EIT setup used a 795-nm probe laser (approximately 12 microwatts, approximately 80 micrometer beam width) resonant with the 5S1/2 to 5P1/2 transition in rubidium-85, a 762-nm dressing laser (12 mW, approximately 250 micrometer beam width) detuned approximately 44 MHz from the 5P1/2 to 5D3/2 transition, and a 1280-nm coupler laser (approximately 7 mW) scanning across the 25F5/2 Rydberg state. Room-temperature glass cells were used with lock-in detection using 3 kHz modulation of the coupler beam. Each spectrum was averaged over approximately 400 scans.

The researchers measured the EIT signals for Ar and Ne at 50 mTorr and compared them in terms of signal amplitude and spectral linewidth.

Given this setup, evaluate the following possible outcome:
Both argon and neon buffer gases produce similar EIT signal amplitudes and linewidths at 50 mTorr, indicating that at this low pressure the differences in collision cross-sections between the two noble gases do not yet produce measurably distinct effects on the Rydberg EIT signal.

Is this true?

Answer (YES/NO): NO